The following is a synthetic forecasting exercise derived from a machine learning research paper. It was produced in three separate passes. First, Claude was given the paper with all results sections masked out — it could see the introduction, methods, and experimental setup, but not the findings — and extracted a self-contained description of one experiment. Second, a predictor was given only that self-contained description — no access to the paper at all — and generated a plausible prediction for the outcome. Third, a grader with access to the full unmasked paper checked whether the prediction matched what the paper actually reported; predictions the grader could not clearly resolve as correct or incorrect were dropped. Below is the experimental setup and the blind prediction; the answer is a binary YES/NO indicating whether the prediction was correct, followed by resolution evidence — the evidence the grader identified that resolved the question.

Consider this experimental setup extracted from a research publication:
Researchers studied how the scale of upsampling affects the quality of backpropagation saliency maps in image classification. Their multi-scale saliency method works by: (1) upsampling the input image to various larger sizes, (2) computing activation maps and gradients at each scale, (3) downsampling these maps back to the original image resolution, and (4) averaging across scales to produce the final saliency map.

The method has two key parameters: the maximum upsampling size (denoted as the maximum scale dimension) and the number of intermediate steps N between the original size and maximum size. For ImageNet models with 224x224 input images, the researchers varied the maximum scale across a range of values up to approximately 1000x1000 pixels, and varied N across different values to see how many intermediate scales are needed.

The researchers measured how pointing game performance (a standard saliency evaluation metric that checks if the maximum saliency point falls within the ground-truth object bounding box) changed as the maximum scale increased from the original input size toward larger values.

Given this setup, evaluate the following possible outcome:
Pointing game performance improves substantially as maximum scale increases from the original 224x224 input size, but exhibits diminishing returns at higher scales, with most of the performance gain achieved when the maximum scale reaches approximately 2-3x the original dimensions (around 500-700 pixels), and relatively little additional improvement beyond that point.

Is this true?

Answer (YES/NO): NO